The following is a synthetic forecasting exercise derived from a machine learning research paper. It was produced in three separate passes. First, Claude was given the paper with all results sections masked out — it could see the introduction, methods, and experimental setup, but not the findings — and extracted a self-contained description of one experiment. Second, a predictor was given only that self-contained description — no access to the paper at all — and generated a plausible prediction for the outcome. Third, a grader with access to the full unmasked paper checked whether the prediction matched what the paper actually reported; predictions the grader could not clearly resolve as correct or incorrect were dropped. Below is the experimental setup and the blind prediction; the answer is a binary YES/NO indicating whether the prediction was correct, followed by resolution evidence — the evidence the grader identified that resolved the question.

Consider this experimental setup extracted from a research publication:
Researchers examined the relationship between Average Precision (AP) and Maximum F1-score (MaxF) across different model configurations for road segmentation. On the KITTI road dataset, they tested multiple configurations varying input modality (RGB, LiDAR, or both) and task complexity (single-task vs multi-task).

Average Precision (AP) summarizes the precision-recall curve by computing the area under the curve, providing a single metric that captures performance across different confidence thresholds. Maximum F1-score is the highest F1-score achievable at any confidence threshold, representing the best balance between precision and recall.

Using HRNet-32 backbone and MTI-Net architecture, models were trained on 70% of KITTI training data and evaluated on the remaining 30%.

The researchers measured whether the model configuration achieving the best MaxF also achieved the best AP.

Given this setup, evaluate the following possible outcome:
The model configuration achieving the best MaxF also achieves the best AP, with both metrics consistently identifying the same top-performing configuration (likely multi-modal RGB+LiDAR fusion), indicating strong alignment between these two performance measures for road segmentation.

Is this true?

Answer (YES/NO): NO